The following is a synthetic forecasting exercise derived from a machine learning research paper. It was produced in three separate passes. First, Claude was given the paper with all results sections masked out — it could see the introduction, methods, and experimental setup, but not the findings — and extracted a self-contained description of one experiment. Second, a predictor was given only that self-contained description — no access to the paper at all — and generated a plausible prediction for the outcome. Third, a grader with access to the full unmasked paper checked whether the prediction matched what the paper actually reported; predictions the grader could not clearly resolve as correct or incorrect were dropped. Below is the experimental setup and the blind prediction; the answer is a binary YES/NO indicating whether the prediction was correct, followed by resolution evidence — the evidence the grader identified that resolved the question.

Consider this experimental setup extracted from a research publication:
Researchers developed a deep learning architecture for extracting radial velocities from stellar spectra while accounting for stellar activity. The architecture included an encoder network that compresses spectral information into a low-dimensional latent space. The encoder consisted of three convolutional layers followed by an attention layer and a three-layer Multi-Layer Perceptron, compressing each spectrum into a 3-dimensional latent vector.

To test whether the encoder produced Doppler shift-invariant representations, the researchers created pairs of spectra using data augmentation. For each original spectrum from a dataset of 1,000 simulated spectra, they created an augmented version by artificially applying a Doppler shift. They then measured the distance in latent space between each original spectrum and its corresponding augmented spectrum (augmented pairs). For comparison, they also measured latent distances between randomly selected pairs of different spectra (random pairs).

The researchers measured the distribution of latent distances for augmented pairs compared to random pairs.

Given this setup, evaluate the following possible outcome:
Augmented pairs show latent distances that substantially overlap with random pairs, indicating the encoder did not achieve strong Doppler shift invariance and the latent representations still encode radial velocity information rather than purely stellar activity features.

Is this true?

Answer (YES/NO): NO